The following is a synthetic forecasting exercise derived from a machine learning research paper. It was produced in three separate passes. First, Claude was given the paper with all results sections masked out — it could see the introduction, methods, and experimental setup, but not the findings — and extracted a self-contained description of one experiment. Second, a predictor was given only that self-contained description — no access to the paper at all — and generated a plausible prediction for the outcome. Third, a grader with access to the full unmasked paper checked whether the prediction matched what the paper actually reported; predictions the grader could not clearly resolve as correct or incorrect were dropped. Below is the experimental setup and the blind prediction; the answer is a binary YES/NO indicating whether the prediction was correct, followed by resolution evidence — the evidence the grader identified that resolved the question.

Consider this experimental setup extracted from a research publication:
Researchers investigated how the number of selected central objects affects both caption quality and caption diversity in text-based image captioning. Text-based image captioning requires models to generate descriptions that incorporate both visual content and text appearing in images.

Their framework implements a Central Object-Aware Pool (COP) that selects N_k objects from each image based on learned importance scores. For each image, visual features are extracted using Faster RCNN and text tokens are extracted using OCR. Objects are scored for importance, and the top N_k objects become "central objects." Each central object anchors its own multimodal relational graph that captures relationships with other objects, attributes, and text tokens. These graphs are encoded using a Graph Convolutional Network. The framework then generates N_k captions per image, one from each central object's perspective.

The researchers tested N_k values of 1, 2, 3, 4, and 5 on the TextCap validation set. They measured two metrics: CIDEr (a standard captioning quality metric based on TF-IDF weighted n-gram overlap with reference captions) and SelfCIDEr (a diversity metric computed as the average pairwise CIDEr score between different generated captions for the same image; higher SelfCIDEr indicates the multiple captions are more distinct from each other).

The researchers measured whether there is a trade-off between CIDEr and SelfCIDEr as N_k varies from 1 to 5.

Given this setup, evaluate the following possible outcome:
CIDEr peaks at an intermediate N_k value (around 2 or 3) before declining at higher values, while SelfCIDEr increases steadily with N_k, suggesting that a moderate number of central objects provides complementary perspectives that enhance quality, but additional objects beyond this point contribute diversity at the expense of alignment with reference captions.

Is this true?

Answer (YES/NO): NO